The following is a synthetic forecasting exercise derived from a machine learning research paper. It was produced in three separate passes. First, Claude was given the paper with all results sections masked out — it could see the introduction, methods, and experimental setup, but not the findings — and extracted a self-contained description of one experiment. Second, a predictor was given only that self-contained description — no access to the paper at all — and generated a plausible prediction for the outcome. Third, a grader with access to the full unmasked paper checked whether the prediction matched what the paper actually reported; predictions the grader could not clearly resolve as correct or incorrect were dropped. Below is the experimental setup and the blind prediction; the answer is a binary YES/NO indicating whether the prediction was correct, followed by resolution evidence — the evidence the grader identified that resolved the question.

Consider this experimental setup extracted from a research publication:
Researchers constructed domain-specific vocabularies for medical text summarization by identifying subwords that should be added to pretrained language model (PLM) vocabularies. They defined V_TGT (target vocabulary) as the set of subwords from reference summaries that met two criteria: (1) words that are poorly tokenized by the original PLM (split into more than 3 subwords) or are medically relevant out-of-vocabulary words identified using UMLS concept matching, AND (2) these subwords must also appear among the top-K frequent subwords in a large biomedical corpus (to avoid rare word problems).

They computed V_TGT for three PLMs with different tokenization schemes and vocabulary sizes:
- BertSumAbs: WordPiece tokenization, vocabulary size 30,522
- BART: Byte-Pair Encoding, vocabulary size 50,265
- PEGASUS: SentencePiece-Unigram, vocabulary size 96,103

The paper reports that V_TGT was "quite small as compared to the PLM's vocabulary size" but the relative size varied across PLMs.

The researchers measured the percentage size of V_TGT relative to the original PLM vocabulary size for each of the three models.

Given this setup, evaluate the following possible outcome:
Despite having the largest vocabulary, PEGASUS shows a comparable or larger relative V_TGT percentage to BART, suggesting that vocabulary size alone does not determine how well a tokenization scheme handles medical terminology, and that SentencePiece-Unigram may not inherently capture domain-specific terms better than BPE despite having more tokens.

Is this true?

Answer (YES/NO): NO